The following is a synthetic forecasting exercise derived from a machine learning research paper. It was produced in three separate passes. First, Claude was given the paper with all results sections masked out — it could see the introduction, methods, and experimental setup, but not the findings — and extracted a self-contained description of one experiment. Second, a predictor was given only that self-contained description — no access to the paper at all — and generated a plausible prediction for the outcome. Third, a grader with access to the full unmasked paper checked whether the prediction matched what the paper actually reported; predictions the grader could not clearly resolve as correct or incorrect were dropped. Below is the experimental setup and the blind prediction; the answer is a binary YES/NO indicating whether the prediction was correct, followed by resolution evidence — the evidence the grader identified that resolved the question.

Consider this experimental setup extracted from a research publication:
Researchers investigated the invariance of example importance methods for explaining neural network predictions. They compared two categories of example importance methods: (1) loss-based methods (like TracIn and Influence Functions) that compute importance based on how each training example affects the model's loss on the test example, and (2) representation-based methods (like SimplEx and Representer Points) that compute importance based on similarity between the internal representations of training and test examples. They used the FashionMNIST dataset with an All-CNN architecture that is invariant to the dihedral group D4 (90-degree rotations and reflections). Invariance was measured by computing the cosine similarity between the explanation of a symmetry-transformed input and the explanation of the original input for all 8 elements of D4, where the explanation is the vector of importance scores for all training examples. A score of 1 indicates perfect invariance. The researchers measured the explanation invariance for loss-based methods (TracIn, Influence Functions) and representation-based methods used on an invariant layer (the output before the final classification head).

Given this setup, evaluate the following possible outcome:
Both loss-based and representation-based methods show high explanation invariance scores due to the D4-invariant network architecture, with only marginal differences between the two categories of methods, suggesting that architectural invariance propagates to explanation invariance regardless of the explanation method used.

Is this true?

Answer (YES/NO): NO